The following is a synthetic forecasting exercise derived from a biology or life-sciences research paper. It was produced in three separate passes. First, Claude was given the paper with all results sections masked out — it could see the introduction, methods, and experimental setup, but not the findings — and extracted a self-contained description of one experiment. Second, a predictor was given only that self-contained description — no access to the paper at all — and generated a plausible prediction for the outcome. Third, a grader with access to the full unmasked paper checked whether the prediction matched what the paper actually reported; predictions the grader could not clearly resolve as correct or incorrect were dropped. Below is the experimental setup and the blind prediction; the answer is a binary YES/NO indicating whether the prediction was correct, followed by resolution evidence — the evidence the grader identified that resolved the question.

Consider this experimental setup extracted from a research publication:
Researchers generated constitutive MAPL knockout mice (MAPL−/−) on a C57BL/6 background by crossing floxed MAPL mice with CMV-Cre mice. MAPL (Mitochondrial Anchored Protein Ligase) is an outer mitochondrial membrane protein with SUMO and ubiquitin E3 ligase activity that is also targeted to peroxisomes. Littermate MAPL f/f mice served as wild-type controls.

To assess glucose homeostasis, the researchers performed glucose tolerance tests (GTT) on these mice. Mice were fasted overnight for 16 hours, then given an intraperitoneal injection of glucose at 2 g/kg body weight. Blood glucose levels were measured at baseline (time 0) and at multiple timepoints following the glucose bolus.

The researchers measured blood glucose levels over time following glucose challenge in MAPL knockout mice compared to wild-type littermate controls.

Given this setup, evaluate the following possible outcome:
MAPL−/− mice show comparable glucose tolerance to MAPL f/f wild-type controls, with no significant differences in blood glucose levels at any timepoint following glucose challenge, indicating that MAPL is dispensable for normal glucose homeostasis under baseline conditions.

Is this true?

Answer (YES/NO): NO